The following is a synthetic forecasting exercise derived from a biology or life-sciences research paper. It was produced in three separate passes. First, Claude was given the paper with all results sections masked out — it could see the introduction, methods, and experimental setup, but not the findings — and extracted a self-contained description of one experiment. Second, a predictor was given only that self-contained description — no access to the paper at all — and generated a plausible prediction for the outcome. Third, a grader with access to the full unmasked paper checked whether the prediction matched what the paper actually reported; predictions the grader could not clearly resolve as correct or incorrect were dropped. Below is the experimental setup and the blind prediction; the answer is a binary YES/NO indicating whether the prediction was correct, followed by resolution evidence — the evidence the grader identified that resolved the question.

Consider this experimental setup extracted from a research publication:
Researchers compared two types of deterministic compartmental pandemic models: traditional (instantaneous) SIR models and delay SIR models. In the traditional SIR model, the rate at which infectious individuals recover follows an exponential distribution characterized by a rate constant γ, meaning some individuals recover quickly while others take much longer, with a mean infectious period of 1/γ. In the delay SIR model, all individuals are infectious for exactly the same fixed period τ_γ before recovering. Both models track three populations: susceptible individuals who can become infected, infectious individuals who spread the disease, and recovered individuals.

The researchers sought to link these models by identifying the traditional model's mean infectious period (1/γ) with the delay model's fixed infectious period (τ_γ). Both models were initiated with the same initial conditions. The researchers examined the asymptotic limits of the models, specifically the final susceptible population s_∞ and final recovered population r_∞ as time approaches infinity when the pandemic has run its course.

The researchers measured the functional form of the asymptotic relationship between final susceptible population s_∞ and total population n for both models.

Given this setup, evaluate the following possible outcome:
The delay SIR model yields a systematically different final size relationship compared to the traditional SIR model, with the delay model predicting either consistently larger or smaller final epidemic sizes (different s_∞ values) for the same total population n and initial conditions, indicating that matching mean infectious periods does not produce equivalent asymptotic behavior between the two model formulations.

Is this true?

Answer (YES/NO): NO